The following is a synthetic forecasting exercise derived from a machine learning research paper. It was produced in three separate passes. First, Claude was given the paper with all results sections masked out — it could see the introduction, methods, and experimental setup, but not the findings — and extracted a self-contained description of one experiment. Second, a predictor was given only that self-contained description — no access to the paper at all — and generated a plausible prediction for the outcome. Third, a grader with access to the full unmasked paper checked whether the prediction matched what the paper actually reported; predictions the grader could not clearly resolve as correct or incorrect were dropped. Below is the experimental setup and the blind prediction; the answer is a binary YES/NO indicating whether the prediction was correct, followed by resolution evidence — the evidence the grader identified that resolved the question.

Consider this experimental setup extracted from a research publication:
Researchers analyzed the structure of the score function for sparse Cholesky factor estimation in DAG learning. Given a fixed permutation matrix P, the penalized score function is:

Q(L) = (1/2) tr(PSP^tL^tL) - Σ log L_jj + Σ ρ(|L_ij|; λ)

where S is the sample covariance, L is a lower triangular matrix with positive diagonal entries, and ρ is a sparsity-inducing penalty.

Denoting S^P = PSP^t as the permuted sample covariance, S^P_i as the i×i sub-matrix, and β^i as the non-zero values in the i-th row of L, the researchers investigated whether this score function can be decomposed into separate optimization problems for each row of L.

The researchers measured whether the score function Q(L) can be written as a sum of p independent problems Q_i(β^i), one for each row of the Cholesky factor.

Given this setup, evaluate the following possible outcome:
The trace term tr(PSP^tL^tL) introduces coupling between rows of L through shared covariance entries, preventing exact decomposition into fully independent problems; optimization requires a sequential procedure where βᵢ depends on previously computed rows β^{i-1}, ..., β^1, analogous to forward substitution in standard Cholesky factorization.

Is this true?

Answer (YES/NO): NO